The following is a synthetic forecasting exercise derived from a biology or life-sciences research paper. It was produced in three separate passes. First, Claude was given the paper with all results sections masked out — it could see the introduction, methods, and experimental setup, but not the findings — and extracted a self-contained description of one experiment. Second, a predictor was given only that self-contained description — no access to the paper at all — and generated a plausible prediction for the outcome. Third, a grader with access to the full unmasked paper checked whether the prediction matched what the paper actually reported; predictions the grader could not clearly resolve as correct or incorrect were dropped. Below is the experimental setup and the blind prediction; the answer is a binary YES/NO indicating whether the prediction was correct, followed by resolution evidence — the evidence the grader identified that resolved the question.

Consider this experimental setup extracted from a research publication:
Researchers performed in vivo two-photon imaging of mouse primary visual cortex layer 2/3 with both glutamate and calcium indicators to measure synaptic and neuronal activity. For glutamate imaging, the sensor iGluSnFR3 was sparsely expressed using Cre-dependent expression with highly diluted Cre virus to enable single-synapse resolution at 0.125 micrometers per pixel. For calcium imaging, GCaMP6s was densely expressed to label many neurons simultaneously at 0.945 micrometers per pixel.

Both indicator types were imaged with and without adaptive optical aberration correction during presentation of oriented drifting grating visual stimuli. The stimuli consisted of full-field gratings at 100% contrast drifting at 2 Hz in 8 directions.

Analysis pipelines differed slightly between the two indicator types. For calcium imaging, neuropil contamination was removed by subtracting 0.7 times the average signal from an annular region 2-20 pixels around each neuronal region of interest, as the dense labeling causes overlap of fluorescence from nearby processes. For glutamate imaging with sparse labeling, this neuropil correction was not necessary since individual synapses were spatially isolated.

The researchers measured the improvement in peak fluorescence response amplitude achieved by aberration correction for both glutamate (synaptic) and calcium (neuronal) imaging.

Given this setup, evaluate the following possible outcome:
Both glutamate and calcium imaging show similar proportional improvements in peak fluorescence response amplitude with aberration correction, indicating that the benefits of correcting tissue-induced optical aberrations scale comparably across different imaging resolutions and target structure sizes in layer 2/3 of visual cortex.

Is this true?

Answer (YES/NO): NO